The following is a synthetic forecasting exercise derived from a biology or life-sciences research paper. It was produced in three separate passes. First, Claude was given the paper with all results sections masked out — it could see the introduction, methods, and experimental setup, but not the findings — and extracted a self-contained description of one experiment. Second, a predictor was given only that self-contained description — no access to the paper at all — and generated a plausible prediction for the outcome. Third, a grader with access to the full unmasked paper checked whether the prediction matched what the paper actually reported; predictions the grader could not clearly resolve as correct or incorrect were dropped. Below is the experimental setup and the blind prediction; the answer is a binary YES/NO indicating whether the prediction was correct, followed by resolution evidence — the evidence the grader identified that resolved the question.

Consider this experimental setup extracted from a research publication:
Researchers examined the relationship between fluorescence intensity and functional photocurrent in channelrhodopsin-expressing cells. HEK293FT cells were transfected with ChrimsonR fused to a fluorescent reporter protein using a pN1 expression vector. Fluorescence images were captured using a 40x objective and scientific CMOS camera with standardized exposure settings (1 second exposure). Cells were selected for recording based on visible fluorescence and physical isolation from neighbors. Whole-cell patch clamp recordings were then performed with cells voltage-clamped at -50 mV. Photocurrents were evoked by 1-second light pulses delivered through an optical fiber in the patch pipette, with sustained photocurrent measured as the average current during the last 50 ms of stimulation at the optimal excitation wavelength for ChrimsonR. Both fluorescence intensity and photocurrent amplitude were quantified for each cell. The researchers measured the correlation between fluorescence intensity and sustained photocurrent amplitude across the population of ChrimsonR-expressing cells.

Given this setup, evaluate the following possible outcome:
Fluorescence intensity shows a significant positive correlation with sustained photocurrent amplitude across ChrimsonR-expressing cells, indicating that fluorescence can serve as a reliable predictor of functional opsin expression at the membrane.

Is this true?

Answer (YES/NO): NO